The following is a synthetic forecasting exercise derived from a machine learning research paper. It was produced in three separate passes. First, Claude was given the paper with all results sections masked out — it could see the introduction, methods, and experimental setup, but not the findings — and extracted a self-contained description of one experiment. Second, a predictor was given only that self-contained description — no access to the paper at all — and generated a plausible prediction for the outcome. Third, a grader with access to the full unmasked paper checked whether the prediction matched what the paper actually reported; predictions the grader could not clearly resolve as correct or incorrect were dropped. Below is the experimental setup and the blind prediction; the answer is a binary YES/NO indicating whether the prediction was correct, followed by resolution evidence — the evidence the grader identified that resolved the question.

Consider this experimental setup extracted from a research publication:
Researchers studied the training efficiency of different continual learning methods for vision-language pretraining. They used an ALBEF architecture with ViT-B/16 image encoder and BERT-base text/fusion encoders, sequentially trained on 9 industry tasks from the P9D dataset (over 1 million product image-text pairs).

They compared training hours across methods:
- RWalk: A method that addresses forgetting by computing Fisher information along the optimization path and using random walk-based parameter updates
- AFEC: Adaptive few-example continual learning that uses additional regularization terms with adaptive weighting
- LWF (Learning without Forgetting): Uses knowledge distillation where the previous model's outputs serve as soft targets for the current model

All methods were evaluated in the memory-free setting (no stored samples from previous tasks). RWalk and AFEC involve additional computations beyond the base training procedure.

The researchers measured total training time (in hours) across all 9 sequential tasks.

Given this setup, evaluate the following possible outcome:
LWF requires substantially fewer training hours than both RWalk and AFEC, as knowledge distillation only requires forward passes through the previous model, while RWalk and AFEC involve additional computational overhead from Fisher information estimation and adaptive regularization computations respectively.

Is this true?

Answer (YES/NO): YES